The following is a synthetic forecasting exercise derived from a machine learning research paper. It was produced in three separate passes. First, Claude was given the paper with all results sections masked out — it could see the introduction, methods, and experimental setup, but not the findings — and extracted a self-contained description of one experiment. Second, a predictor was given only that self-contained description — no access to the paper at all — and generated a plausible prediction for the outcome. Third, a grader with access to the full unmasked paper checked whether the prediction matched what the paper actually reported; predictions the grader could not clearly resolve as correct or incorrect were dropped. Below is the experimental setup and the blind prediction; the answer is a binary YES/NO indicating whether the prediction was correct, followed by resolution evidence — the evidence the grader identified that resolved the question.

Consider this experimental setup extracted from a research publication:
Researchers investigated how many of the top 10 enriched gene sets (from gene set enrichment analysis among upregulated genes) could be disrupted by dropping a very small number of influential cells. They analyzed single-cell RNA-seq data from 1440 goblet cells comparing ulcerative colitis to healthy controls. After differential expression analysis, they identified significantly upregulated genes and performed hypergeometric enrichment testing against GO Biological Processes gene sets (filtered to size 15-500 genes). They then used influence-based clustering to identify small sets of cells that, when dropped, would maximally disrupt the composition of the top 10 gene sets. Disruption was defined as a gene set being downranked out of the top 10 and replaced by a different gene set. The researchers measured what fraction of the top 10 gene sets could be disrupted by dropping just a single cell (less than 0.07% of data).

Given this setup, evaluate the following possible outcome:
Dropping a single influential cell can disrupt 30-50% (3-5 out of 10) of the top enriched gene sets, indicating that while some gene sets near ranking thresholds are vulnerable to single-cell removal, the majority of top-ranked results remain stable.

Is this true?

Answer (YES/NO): NO